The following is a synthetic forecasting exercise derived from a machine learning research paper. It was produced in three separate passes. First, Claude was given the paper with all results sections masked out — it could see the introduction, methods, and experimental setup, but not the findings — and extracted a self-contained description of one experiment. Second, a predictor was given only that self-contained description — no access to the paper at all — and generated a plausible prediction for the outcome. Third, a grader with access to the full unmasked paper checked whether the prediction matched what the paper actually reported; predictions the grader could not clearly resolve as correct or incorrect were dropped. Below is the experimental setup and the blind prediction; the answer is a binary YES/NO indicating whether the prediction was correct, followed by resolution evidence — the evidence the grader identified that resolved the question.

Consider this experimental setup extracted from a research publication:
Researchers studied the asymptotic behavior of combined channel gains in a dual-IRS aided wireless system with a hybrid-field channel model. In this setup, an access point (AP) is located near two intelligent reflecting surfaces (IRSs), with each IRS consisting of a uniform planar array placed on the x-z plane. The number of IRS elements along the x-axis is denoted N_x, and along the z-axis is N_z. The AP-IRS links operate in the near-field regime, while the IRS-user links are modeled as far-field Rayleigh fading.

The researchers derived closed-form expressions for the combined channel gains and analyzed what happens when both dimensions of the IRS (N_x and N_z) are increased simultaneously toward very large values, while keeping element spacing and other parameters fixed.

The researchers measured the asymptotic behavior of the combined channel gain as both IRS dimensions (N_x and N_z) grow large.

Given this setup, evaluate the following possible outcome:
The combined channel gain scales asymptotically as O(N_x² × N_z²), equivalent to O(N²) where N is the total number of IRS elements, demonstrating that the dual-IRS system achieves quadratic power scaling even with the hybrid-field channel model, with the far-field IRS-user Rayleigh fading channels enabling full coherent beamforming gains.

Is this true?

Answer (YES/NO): NO